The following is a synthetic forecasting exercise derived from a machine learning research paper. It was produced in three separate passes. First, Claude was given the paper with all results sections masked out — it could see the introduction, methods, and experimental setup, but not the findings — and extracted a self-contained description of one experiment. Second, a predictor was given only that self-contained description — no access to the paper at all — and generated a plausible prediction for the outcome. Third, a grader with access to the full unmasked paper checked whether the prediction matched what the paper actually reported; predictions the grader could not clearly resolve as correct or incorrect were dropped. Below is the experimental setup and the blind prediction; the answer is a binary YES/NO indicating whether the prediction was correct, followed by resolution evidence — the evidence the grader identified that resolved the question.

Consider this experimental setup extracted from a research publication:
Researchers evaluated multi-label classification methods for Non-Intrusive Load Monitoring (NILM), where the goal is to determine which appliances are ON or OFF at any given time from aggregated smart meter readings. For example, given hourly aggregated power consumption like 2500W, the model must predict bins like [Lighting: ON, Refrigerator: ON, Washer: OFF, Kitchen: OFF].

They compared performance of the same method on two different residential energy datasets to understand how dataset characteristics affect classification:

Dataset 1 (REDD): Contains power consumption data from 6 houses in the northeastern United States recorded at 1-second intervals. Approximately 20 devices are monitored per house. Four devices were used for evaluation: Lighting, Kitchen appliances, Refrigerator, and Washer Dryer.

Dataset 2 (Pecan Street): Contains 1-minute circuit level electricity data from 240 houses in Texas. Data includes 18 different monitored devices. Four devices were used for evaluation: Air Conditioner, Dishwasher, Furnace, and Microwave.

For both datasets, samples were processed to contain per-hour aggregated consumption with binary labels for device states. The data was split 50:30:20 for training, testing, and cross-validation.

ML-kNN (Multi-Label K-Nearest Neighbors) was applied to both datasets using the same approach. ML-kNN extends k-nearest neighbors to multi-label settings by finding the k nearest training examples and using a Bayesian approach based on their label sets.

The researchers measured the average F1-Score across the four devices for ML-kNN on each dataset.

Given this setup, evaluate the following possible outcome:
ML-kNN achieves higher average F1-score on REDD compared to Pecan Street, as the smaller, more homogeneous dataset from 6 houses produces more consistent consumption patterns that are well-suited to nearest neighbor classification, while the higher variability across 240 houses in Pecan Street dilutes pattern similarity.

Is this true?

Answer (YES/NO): NO